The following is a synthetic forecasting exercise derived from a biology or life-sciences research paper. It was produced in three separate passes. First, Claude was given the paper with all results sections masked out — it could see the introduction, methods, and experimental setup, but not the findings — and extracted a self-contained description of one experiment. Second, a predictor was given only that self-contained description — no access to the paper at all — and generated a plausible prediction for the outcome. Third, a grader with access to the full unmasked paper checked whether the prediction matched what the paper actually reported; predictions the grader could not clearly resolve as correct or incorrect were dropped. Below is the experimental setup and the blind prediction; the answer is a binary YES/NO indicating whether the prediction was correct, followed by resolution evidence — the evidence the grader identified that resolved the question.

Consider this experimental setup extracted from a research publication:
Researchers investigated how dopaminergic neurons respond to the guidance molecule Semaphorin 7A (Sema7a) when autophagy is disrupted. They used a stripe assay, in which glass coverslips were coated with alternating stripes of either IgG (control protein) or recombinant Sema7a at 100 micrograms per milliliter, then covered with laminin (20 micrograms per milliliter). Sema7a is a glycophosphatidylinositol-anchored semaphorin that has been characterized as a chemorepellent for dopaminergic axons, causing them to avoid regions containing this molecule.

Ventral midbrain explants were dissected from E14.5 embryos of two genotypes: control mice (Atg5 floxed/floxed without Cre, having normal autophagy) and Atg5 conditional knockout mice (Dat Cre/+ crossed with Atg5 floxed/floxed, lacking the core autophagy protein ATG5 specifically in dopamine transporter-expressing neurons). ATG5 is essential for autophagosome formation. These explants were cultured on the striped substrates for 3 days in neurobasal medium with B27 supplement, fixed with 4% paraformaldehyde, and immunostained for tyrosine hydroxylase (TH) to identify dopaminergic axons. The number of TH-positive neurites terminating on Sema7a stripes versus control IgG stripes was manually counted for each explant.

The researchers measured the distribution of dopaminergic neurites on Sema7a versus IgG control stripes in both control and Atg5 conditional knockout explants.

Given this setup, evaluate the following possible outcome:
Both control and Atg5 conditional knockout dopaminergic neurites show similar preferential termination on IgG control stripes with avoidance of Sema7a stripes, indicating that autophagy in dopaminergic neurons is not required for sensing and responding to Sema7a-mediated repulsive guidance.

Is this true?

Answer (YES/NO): NO